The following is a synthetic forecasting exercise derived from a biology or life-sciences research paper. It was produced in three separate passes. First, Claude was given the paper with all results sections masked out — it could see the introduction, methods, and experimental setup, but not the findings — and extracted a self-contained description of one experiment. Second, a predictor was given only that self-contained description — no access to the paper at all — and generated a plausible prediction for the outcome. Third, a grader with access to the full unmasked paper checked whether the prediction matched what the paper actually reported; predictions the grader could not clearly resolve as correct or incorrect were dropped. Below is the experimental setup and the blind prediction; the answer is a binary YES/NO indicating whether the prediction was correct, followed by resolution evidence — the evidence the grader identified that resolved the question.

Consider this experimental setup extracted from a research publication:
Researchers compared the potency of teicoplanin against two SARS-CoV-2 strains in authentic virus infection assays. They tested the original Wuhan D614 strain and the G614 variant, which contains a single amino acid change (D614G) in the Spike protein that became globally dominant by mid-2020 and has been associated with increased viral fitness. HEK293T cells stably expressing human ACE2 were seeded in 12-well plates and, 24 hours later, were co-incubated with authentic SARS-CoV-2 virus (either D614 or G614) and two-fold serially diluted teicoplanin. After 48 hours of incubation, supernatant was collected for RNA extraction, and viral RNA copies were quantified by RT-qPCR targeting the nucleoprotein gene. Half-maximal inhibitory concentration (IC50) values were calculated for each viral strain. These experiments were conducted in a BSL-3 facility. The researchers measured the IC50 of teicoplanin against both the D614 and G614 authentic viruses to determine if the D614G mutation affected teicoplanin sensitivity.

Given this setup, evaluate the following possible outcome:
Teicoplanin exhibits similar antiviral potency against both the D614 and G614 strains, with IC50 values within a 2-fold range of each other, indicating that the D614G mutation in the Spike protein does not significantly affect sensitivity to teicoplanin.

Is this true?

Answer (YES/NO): YES